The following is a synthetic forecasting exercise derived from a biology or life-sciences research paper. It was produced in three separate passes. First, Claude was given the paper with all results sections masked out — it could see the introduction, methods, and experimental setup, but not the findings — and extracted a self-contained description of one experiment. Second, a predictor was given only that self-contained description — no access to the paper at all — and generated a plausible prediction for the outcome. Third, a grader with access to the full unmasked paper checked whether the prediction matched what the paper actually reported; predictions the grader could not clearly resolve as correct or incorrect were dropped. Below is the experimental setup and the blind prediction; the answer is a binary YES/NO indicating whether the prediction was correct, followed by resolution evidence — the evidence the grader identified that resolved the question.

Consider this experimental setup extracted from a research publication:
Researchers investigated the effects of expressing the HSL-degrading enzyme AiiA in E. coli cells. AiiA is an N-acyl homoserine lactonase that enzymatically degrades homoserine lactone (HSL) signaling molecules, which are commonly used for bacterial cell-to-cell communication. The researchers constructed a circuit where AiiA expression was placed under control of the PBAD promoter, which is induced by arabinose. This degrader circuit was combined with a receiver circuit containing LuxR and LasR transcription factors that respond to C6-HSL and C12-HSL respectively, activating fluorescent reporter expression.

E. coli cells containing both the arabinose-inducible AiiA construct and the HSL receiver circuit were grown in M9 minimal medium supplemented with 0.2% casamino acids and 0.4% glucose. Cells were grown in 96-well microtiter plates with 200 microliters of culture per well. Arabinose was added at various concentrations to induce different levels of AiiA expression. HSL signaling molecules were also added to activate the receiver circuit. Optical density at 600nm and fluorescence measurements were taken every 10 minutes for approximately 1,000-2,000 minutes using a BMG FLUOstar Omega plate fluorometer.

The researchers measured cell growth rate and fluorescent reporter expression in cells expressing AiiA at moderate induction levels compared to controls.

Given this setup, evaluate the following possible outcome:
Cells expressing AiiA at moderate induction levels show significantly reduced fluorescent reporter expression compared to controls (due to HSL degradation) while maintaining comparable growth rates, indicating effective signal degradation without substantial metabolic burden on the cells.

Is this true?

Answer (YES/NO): NO